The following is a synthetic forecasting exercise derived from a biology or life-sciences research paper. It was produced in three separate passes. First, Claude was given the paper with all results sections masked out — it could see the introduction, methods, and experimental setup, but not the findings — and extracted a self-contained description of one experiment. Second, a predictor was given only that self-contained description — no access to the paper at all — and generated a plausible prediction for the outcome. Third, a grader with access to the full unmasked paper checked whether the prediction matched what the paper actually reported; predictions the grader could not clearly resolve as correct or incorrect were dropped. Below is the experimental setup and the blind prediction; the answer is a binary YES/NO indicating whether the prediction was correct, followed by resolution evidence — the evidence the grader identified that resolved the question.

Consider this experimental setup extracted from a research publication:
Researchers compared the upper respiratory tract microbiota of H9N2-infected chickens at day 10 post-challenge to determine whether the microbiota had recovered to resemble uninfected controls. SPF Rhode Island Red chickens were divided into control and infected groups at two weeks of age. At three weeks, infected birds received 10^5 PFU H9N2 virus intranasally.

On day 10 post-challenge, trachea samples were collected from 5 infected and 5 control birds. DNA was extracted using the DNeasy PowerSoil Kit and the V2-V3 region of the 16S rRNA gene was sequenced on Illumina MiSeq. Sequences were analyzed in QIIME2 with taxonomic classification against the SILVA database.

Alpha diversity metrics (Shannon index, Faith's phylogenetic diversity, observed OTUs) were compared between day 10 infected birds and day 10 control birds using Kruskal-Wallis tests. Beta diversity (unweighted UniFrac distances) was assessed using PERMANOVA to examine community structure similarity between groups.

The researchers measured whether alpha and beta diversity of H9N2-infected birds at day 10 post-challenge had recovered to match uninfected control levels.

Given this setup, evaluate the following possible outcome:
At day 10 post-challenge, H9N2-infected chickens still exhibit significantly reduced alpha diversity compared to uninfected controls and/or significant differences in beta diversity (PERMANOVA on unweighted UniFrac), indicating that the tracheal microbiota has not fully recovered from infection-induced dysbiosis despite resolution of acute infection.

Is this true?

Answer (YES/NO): YES